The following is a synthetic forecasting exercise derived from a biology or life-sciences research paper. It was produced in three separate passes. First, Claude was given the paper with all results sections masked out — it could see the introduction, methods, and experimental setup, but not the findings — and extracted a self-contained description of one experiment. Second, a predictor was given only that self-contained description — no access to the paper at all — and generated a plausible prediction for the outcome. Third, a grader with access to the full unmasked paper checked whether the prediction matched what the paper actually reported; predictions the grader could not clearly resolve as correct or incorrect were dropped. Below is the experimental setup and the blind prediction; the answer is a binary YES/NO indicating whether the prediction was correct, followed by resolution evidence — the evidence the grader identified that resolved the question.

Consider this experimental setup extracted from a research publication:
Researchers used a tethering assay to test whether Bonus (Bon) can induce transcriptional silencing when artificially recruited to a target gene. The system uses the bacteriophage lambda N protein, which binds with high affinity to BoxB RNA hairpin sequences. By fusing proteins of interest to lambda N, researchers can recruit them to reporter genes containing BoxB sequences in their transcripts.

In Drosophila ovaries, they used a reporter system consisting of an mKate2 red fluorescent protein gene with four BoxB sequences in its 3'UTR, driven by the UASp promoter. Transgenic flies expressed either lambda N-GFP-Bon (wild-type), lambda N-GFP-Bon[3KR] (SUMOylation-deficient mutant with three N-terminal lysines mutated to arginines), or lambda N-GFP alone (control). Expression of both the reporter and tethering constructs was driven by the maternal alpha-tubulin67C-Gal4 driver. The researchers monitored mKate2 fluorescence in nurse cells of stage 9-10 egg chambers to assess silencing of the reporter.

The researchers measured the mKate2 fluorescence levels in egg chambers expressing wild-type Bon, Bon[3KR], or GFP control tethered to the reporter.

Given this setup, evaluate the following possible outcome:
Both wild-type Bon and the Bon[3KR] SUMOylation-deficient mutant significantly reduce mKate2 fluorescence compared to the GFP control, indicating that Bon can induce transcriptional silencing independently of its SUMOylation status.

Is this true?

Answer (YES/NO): NO